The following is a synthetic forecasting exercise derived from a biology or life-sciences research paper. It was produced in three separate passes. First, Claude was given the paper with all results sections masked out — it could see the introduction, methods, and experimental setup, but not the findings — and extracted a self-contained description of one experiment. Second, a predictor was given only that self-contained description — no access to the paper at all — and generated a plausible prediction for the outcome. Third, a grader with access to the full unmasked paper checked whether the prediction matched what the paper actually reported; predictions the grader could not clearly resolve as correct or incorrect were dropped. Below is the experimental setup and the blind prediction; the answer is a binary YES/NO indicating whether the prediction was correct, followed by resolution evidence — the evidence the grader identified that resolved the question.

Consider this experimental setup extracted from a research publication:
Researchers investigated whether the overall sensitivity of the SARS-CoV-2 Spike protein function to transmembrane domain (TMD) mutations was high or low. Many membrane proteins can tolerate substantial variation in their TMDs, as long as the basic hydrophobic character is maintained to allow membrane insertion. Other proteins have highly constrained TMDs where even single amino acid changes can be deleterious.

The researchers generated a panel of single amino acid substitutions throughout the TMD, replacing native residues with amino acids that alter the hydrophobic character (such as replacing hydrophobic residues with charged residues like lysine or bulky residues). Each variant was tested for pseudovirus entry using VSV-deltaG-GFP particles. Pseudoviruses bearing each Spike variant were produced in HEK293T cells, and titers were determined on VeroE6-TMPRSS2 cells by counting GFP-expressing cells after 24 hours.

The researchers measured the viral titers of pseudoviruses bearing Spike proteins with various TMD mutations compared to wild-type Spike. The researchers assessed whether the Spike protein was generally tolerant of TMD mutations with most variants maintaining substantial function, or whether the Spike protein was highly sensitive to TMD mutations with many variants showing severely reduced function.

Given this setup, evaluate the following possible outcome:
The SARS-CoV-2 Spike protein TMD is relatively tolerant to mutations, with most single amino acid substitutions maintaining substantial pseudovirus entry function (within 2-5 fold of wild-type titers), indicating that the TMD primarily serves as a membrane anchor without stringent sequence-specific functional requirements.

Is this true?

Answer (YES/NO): NO